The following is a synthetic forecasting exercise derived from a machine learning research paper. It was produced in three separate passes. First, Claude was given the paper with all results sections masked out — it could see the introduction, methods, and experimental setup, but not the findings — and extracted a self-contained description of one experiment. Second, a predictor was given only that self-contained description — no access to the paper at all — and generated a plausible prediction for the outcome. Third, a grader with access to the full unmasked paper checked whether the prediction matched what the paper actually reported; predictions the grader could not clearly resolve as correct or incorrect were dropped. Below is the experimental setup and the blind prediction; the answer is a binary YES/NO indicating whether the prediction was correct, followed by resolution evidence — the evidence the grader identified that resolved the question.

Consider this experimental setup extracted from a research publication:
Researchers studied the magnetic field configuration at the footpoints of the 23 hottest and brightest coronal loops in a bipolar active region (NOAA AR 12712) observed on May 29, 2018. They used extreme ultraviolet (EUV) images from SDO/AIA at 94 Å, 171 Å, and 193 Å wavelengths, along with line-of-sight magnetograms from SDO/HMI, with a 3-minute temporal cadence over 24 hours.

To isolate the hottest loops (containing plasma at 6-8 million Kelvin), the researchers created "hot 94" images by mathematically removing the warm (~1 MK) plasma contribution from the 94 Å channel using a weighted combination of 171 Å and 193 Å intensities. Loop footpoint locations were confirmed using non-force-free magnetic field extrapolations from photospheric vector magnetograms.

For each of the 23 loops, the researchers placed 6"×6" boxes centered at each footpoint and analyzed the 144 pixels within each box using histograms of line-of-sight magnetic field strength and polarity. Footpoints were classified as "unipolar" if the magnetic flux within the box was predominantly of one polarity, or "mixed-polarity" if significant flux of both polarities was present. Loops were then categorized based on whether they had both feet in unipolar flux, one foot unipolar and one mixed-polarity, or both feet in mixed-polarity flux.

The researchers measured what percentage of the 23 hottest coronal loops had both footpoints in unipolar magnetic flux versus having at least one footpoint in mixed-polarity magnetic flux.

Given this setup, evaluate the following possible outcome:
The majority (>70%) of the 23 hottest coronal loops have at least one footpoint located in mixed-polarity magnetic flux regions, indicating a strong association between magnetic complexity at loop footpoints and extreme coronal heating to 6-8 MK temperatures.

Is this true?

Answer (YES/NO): NO